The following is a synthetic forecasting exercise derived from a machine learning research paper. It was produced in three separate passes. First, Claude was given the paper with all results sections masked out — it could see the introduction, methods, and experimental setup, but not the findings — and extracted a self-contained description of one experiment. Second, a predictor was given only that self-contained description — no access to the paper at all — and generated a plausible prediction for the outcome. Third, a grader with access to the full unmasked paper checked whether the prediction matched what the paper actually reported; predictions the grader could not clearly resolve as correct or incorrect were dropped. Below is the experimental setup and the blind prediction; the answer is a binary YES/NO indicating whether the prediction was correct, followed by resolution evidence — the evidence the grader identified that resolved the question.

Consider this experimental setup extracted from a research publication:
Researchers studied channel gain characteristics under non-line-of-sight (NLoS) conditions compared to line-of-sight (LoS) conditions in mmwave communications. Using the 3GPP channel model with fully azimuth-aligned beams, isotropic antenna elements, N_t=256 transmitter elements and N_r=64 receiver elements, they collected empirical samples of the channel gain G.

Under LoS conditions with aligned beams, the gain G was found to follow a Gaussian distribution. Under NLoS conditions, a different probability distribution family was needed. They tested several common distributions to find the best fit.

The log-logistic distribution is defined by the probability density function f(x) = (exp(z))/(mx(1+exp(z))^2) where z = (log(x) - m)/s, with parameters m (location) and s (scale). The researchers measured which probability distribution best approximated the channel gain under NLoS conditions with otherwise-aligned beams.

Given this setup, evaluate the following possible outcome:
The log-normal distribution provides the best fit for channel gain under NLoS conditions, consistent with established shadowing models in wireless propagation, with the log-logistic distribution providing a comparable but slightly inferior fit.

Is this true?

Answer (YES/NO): NO